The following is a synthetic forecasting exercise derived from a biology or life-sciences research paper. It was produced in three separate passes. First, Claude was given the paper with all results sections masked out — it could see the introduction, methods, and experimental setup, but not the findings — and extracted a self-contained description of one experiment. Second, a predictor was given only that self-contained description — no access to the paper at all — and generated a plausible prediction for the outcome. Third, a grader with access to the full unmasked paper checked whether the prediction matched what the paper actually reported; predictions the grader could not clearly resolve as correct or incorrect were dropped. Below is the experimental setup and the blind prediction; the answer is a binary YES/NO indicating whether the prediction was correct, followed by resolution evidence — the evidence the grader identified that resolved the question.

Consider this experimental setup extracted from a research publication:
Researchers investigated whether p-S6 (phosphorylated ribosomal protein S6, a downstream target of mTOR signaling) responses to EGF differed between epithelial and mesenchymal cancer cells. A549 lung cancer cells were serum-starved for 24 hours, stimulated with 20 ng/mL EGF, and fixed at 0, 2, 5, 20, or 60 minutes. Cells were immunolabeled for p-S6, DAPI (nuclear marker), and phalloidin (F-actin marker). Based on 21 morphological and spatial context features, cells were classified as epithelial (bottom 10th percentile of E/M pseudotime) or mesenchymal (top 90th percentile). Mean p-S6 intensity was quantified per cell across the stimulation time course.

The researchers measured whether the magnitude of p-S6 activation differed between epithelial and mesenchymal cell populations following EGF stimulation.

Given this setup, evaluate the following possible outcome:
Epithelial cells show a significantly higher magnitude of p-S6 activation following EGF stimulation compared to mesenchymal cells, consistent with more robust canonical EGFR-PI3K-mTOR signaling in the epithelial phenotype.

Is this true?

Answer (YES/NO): YES